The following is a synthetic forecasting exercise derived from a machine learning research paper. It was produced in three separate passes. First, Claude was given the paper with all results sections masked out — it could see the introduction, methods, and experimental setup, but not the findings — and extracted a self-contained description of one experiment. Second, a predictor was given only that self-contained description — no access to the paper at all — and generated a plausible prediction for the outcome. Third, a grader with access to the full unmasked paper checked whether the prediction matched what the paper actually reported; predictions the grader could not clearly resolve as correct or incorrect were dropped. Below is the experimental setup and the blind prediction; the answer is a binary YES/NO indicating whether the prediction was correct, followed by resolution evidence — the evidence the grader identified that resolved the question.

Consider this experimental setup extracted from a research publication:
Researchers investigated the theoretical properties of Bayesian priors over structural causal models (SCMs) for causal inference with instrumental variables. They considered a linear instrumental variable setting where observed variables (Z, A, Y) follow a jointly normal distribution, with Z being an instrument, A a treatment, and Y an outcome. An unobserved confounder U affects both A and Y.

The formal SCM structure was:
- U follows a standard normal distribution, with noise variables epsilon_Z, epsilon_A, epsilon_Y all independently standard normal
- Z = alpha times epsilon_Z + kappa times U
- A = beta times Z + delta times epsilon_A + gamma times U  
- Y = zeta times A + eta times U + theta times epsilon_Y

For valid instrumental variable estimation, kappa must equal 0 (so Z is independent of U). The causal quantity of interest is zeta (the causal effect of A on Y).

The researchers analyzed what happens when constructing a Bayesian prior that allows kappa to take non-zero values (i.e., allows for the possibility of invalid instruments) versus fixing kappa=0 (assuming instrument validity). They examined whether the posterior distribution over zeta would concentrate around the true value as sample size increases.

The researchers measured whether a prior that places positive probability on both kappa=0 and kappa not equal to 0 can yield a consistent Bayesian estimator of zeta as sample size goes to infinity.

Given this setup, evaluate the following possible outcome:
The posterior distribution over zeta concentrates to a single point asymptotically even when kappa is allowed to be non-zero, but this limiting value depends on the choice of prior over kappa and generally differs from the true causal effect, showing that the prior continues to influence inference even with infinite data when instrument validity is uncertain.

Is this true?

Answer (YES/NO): NO